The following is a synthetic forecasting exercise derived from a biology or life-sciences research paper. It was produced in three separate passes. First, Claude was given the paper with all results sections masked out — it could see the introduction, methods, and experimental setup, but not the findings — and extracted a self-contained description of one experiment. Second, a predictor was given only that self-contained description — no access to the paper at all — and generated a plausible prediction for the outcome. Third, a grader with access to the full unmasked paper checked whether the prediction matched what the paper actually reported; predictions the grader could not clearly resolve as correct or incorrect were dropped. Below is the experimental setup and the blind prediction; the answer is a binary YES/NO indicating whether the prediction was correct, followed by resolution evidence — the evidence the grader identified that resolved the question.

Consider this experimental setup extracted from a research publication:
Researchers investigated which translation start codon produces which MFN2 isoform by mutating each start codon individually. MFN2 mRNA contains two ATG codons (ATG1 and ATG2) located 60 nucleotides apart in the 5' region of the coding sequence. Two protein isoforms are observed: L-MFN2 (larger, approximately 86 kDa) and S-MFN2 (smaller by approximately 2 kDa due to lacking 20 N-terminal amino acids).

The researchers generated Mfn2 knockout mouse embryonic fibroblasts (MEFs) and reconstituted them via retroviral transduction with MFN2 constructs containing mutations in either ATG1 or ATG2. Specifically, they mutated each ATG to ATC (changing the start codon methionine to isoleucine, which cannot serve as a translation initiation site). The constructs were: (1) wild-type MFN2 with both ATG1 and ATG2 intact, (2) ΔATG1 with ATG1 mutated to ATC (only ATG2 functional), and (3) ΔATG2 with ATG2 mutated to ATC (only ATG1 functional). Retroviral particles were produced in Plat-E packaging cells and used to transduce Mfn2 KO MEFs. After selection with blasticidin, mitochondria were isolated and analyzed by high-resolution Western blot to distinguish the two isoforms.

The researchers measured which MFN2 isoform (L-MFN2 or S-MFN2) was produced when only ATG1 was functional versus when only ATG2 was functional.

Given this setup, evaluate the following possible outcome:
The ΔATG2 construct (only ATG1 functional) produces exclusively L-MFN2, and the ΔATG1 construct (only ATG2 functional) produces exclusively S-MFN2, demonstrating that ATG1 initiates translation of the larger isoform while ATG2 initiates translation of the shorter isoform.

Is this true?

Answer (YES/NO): YES